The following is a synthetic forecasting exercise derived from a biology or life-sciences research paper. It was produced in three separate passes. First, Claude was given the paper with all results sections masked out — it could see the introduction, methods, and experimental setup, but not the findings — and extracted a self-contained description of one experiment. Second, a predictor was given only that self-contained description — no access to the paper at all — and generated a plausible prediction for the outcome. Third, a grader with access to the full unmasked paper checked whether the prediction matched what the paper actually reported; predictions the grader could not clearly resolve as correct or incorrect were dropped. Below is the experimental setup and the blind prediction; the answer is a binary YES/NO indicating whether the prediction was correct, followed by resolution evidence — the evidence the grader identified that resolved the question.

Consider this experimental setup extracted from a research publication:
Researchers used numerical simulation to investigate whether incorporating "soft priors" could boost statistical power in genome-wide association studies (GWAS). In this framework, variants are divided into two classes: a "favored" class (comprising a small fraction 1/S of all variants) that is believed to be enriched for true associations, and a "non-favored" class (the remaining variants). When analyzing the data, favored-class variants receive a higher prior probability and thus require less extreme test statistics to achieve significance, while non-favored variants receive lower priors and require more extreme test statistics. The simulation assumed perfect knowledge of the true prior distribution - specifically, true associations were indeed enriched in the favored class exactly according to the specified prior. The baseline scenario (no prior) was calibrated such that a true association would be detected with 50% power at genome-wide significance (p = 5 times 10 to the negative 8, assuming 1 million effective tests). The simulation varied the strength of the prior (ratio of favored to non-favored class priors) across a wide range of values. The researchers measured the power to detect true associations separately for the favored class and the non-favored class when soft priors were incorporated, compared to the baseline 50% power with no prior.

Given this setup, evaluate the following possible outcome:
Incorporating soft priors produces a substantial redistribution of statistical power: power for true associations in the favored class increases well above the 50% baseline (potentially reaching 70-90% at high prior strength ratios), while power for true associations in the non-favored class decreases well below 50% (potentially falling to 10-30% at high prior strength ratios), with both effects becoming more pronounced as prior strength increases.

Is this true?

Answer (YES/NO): NO